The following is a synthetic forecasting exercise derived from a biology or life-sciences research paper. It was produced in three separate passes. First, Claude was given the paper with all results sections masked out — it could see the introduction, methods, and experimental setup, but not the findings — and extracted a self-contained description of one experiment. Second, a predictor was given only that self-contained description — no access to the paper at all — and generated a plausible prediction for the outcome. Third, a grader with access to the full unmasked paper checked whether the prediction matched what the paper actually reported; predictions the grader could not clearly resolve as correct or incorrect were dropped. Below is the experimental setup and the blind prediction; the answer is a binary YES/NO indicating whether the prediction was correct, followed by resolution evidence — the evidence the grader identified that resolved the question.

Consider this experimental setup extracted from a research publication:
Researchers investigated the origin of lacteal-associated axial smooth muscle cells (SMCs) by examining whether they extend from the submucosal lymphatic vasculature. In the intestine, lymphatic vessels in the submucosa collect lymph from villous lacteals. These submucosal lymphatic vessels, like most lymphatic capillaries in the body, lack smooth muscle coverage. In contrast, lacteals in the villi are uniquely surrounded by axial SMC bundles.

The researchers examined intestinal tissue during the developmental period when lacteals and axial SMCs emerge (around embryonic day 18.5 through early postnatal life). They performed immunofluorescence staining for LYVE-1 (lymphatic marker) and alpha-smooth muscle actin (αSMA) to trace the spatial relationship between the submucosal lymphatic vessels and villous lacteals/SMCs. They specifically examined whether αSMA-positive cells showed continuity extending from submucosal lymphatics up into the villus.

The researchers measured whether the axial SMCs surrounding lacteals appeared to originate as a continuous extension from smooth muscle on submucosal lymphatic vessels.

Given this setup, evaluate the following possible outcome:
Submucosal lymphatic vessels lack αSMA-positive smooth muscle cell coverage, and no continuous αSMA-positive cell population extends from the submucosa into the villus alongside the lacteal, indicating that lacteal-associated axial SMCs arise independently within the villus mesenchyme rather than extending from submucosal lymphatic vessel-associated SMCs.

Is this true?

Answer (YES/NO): YES